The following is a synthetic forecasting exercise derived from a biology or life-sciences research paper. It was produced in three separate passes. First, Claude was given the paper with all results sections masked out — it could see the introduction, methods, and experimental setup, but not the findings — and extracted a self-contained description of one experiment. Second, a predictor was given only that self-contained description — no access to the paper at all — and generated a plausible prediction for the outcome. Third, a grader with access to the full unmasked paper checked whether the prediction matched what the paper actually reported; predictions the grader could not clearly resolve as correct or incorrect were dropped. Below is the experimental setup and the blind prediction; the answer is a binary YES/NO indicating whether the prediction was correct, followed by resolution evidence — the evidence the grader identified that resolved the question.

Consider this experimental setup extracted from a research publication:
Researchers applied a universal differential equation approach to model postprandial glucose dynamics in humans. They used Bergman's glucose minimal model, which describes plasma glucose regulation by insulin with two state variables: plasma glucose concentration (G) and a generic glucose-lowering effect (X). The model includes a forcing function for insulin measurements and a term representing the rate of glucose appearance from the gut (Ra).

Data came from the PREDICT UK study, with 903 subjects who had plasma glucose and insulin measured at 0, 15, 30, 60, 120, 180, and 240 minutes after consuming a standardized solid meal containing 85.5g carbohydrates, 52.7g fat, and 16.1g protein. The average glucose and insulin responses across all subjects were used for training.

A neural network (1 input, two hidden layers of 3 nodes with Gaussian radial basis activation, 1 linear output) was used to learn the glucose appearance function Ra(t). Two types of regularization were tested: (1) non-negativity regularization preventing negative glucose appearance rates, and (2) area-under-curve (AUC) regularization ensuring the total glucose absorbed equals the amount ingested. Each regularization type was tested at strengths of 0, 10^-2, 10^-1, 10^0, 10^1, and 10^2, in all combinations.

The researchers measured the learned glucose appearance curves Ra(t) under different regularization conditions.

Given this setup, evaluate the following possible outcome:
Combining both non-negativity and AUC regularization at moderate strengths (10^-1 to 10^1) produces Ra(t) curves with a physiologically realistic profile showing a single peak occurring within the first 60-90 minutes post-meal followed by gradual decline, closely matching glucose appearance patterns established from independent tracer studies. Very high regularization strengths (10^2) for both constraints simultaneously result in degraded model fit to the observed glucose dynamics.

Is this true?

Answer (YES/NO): NO